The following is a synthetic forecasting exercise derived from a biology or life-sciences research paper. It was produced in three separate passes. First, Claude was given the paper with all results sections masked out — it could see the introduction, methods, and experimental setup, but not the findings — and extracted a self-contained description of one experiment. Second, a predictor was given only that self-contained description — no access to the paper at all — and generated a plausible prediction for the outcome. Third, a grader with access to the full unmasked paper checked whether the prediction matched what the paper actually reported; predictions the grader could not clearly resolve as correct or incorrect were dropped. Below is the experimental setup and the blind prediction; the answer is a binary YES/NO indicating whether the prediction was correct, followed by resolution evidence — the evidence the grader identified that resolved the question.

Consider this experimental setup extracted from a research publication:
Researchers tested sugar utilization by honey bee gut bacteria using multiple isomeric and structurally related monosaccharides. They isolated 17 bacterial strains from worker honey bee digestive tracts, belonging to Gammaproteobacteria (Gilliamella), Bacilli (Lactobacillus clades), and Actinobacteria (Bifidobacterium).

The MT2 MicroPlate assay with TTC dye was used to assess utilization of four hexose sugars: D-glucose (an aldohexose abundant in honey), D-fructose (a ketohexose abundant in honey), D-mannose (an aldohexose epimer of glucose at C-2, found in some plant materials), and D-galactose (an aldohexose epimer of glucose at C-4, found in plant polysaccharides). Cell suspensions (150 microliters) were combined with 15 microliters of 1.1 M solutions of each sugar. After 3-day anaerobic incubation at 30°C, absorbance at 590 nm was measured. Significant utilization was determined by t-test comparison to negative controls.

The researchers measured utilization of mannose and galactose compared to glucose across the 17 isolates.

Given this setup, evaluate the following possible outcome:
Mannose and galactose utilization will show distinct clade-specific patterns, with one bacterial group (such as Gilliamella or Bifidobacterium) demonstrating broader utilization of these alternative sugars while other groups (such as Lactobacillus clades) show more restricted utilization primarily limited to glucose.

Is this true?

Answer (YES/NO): NO